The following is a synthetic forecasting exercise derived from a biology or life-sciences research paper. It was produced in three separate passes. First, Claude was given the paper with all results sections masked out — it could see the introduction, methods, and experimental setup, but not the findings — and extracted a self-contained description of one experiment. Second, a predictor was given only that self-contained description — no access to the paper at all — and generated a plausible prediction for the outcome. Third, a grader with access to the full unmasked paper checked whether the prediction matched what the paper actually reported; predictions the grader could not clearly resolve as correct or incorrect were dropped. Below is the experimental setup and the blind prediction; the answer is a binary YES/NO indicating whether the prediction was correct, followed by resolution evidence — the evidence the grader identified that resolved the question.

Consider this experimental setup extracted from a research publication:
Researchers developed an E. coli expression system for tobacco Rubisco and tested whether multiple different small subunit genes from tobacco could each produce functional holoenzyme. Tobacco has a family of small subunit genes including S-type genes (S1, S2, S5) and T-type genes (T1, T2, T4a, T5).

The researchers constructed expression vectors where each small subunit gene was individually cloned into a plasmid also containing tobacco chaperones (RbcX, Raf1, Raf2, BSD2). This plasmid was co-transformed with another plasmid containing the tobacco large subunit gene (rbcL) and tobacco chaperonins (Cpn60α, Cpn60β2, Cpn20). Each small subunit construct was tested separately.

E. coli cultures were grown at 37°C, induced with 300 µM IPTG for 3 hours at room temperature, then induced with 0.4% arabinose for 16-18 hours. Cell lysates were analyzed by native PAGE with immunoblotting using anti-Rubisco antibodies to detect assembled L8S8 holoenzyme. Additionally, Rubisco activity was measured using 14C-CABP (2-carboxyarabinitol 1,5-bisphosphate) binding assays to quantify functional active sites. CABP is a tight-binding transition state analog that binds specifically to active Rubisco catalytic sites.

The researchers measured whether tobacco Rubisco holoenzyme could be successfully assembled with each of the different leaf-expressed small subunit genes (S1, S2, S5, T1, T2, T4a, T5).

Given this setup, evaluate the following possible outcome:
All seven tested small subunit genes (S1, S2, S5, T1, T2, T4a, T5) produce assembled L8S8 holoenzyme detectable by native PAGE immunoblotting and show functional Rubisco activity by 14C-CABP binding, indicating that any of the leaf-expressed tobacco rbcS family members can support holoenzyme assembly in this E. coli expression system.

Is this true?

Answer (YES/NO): NO